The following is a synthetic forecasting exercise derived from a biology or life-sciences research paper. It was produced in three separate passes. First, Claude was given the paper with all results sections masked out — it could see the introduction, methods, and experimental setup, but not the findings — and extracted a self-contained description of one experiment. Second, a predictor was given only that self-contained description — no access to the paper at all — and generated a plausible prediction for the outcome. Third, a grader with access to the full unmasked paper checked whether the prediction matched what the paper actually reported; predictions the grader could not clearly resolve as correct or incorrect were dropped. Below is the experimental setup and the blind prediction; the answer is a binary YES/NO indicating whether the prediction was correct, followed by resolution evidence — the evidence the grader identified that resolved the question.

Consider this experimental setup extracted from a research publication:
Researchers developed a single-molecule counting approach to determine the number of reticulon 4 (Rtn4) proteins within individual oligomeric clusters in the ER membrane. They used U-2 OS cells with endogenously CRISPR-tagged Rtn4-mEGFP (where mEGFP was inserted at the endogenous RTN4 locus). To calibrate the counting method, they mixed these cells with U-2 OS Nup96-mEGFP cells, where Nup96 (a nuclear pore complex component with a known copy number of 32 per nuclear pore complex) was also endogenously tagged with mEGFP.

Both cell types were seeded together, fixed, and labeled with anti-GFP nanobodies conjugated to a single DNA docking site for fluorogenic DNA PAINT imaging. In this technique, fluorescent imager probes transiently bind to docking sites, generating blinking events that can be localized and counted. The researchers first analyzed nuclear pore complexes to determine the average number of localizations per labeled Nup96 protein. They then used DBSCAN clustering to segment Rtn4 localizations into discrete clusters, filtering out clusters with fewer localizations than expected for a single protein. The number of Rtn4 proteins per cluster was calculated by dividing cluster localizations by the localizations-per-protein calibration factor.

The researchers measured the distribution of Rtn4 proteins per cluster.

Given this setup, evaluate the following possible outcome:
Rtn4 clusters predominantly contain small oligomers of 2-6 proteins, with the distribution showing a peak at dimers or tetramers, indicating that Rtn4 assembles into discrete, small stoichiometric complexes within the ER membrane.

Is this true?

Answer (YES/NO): NO